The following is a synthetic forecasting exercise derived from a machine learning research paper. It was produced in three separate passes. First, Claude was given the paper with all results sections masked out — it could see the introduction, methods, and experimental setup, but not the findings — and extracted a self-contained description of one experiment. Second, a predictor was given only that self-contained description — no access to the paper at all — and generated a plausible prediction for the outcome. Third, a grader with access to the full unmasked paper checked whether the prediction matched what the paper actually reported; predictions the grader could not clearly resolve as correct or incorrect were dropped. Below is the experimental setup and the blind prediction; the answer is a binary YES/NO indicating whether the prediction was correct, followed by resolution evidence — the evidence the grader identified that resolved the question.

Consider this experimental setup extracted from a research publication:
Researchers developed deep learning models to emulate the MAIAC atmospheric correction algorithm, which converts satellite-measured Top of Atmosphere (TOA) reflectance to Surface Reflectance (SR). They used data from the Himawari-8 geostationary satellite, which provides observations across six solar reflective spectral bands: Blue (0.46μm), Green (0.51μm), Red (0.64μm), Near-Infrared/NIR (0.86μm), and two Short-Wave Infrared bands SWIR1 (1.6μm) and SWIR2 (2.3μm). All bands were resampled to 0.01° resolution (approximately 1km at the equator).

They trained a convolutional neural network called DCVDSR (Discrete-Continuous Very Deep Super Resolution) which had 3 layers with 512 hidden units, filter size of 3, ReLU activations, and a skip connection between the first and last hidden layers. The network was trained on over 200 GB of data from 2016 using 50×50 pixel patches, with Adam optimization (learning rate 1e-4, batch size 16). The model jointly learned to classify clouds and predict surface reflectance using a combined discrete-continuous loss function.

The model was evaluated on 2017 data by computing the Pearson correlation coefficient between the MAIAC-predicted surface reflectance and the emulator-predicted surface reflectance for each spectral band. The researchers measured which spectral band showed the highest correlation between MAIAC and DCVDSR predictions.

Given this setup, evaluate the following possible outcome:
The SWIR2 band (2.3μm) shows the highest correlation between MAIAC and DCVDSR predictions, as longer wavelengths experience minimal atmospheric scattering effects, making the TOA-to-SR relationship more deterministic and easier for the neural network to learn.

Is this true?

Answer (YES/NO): NO